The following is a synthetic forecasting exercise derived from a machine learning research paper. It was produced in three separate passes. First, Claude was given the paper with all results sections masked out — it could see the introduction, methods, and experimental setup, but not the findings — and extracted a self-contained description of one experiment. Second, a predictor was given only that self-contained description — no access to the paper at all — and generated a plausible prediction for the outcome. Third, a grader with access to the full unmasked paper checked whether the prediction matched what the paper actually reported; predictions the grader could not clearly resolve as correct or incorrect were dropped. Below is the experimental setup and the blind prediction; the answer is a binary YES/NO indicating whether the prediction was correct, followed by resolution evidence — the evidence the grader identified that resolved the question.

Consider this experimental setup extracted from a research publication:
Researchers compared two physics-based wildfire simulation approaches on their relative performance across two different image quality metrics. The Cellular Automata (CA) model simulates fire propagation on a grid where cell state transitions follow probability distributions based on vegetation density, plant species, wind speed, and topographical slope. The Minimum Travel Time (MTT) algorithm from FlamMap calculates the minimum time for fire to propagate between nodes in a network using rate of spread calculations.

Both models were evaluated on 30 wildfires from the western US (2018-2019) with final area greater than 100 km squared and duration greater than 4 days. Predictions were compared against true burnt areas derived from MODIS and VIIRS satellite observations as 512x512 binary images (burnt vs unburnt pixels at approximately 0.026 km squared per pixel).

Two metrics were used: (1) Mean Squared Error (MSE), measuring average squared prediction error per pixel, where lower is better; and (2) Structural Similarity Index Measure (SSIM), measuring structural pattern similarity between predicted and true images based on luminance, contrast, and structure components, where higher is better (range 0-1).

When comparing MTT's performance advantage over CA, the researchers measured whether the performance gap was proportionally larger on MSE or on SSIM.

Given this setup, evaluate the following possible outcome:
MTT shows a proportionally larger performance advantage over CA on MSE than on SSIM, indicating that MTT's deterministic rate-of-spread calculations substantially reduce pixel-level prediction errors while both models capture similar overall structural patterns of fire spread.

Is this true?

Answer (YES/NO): YES